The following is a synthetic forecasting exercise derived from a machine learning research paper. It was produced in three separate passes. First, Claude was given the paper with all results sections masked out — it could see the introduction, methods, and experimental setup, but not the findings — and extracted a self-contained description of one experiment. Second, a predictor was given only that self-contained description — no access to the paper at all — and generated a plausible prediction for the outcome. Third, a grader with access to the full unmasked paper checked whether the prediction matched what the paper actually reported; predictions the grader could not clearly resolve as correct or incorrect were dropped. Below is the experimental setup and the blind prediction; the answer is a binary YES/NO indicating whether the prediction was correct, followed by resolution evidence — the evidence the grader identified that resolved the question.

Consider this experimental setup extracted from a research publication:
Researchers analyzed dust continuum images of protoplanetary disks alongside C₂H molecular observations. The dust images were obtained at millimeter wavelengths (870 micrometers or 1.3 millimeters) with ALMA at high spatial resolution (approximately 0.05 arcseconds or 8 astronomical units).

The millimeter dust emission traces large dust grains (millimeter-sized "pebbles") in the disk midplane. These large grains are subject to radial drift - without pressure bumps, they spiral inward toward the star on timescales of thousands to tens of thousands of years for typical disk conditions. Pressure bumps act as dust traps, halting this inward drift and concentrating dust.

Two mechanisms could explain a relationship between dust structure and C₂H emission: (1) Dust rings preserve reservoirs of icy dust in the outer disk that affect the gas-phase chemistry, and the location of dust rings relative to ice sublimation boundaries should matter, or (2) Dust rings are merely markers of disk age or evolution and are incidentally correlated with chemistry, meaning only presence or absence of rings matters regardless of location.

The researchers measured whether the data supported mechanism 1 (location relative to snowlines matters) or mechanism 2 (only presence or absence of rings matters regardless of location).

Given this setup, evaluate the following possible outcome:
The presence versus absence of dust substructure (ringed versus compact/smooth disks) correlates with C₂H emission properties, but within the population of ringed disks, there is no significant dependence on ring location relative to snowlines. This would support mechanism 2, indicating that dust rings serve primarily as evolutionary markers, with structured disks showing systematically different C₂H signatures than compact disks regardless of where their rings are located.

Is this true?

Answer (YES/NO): NO